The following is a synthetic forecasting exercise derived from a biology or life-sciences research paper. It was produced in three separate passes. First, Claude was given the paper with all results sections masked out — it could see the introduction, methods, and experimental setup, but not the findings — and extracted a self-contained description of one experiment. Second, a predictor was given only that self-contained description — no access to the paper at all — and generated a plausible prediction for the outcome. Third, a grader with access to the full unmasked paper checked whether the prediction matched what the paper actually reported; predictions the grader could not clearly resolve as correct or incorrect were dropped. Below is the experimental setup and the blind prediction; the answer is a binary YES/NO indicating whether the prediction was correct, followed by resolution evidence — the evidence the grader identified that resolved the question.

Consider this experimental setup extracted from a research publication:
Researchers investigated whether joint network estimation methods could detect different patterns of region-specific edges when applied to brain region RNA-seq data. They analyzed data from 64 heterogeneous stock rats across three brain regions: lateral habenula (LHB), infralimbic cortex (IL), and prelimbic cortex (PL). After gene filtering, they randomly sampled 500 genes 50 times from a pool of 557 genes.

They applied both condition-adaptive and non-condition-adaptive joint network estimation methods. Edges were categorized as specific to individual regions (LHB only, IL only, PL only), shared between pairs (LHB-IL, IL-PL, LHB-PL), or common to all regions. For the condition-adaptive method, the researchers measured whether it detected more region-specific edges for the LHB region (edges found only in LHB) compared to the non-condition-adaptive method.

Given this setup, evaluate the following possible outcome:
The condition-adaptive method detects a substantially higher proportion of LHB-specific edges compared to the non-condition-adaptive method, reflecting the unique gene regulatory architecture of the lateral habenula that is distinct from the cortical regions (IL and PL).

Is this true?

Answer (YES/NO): NO